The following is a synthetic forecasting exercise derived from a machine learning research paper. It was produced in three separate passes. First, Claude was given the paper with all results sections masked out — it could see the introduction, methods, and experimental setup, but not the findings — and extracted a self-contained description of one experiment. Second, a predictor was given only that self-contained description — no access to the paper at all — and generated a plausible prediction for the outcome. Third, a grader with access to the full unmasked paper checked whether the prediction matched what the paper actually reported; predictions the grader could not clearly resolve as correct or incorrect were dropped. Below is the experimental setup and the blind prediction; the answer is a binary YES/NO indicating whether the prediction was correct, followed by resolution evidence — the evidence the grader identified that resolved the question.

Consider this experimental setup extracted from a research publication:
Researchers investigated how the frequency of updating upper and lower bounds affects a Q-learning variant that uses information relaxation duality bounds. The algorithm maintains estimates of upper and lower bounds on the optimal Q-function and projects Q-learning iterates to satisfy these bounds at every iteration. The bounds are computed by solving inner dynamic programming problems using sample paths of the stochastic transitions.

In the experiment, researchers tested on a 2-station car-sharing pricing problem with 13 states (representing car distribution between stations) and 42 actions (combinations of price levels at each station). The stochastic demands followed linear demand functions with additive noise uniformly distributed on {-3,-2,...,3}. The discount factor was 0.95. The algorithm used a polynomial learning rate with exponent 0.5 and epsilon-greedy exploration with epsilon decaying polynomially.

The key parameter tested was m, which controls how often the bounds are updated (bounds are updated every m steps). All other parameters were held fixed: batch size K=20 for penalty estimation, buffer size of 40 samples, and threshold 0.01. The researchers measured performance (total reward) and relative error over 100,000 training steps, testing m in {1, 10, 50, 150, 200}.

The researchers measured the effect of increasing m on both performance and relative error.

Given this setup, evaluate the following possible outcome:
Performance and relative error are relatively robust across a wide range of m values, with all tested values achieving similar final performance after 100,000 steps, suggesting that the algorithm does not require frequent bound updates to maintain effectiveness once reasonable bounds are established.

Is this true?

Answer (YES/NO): NO